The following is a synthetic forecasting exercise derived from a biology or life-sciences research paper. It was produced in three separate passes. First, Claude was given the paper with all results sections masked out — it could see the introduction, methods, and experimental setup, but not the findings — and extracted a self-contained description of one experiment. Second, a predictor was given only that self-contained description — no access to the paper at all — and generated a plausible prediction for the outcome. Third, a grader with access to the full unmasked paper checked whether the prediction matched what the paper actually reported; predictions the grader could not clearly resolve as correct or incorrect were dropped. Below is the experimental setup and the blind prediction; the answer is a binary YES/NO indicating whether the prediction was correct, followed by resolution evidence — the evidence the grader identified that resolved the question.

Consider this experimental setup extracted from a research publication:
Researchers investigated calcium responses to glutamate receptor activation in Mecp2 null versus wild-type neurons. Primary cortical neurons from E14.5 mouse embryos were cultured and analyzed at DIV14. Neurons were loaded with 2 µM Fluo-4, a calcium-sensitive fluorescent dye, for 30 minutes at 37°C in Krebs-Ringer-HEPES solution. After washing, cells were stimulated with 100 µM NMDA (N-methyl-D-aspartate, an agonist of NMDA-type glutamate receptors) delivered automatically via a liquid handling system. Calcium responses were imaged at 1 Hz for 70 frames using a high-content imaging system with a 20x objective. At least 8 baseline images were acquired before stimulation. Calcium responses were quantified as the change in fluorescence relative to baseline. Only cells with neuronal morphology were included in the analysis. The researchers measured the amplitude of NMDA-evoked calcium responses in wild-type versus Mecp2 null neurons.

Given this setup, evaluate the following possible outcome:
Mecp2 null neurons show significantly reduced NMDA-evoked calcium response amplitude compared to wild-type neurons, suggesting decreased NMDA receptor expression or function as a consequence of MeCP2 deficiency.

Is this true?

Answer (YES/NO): YES